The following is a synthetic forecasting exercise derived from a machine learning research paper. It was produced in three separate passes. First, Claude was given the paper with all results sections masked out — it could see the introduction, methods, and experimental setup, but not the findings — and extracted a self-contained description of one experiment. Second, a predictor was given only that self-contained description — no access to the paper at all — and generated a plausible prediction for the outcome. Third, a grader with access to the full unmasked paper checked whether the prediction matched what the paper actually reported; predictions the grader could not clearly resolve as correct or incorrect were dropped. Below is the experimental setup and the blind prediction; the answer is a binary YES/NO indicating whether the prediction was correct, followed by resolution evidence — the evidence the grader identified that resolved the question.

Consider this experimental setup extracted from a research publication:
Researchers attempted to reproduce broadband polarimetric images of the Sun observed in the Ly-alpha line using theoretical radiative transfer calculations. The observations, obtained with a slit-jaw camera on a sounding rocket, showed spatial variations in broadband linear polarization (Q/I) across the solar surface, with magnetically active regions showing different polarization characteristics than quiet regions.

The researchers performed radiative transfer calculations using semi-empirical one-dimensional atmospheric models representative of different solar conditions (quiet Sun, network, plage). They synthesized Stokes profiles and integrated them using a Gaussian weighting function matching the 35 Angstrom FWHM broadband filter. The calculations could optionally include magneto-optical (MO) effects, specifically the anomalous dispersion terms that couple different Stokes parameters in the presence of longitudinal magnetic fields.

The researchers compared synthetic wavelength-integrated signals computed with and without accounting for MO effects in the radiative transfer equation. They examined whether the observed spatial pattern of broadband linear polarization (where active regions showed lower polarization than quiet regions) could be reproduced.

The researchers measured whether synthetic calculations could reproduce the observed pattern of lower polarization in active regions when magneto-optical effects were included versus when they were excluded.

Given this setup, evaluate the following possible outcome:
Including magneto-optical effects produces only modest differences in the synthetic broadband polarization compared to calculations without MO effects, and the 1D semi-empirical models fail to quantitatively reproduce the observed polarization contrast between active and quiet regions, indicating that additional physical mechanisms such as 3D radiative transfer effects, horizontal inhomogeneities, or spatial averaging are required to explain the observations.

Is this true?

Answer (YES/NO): NO